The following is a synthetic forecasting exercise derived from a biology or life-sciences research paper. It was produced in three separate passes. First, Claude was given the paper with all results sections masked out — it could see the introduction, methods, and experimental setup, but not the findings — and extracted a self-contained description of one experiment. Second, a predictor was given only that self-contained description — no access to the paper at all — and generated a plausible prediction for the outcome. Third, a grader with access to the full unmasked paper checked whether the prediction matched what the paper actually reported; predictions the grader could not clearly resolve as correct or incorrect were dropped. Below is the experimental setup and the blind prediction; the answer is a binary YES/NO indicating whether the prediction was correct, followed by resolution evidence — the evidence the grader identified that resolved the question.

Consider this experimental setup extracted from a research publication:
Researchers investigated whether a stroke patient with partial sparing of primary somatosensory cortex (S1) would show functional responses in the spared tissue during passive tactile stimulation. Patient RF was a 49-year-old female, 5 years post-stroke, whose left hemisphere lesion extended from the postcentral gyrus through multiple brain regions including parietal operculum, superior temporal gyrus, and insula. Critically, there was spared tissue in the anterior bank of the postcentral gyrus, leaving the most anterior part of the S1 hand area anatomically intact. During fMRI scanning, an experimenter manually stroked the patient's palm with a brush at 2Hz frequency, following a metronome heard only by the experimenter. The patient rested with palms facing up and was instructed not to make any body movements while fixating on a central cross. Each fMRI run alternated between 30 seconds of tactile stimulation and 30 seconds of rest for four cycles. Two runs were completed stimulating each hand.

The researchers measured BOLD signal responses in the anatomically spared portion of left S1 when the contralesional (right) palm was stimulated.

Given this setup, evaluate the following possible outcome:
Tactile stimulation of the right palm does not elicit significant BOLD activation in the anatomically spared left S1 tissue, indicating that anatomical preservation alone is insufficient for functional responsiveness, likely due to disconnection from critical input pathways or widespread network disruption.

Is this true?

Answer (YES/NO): NO